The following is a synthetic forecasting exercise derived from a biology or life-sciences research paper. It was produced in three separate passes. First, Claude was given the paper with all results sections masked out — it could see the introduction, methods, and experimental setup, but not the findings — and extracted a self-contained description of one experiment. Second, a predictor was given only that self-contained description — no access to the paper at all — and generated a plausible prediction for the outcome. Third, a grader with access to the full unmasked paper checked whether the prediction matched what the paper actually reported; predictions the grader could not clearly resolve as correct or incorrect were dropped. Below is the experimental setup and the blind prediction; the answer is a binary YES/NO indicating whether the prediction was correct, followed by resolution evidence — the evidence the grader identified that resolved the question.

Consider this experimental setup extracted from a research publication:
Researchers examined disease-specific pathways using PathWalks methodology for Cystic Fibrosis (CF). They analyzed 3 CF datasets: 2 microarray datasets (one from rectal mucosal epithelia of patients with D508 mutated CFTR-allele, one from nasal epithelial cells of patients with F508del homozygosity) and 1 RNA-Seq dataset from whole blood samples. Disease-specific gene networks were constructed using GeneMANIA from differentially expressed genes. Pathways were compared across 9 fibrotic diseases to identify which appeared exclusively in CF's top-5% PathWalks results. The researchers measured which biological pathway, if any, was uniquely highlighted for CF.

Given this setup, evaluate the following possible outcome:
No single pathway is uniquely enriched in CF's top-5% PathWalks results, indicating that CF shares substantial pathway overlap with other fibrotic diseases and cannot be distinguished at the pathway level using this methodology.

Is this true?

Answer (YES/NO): NO